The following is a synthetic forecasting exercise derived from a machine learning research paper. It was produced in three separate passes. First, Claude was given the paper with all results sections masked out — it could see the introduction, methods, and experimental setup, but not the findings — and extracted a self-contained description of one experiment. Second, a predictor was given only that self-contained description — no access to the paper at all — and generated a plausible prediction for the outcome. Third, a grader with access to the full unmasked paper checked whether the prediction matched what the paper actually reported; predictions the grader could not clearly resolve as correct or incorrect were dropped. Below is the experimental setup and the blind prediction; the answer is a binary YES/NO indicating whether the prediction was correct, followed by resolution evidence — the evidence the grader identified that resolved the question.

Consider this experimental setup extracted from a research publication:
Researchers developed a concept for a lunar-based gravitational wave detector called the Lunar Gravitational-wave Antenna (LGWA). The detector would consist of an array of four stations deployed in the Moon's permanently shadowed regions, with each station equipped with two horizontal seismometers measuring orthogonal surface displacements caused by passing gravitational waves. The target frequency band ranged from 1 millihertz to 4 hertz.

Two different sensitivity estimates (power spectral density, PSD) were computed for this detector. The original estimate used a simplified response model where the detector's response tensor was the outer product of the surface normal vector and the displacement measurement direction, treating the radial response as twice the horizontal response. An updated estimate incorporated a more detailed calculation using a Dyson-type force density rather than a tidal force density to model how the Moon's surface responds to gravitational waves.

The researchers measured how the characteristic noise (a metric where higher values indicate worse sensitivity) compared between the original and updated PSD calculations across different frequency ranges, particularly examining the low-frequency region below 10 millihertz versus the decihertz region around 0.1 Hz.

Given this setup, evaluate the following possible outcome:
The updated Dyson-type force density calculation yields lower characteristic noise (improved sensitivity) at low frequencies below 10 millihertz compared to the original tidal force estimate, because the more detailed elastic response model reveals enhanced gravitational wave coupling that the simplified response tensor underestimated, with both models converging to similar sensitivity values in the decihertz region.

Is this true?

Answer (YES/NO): NO